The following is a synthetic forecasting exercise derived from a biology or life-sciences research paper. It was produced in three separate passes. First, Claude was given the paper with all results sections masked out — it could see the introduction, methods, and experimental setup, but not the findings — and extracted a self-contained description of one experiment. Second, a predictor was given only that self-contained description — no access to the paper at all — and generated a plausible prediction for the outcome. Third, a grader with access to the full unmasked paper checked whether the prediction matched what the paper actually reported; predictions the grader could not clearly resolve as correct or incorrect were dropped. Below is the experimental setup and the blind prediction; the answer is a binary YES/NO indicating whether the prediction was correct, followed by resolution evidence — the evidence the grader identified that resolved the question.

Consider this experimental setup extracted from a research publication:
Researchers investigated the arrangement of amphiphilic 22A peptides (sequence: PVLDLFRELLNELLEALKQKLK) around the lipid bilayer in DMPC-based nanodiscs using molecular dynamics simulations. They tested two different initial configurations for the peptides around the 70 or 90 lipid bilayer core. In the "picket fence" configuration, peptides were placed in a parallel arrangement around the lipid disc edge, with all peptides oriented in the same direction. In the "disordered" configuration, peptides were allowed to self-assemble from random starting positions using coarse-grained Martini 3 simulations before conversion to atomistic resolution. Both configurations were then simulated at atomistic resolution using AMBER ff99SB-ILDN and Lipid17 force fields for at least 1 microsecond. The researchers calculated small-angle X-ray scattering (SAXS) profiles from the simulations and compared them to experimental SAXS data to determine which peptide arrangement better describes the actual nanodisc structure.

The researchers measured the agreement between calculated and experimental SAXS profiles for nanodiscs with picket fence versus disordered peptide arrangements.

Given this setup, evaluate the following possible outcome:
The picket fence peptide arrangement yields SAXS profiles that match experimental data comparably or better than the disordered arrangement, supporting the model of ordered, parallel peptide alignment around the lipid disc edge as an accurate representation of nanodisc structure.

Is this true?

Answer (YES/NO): NO